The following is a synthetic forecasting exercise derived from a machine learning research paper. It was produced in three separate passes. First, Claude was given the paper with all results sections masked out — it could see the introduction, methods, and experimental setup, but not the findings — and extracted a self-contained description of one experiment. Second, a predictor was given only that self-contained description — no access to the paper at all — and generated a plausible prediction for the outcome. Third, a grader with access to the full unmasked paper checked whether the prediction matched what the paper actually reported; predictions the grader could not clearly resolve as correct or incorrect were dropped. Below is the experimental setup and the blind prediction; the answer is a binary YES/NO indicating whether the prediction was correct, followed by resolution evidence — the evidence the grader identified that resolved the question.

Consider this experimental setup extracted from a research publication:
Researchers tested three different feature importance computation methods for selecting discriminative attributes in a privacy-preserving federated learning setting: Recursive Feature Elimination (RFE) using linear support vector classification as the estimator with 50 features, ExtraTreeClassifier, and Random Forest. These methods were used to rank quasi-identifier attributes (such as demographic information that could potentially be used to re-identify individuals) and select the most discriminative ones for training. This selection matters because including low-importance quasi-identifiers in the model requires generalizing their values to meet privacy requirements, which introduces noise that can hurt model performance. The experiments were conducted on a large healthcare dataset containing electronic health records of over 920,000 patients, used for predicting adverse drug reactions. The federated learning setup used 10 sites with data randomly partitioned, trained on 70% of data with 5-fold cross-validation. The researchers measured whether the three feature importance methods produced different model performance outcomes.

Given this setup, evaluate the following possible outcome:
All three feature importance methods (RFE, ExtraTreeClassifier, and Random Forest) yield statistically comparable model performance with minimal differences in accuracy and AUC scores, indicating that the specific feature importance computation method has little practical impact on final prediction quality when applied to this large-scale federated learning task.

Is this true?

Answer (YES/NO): NO